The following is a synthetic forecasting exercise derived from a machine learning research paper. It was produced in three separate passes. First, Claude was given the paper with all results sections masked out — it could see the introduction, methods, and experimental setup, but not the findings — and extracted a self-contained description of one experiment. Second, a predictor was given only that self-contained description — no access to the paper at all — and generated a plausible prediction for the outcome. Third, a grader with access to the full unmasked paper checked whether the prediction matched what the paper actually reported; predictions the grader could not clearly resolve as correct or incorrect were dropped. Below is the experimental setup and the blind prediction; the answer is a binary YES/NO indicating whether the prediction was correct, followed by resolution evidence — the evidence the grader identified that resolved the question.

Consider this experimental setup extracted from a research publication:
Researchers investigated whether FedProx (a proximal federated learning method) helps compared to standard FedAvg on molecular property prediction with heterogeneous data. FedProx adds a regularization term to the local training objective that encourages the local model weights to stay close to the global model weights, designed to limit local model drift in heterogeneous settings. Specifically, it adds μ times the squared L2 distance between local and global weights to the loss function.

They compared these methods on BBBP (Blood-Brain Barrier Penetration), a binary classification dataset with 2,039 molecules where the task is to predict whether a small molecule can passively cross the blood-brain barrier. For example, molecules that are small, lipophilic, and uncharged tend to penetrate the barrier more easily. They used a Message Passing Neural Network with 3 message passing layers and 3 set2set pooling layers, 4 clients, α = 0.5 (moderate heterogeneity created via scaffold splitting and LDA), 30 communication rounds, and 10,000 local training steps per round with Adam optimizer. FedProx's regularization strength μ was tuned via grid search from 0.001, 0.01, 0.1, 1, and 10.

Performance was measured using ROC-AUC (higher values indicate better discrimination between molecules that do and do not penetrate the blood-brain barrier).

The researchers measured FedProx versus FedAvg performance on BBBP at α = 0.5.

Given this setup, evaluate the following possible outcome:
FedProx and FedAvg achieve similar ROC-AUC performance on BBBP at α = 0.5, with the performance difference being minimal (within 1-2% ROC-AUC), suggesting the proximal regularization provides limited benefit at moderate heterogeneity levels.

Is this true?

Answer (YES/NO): NO